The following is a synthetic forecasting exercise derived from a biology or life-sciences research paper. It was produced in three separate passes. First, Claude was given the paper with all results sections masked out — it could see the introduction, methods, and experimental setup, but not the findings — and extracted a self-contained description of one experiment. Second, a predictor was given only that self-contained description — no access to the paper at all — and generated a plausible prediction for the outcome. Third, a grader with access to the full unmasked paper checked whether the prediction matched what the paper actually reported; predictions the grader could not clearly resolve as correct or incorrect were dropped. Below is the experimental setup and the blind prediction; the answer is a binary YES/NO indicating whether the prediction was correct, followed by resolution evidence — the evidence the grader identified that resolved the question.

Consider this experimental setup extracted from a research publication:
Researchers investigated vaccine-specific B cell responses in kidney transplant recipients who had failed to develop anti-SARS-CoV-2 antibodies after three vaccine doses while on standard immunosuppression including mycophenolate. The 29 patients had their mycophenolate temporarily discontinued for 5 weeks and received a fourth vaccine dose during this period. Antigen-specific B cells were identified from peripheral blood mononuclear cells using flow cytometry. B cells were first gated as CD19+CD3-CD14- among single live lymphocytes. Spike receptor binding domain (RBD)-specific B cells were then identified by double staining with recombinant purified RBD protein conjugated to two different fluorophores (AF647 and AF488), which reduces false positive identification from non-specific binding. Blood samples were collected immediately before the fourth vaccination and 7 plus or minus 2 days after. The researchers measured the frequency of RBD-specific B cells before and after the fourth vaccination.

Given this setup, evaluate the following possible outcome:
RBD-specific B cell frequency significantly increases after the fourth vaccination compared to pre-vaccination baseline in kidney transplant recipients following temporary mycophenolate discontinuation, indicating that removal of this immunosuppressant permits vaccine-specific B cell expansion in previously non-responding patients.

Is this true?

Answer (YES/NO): YES